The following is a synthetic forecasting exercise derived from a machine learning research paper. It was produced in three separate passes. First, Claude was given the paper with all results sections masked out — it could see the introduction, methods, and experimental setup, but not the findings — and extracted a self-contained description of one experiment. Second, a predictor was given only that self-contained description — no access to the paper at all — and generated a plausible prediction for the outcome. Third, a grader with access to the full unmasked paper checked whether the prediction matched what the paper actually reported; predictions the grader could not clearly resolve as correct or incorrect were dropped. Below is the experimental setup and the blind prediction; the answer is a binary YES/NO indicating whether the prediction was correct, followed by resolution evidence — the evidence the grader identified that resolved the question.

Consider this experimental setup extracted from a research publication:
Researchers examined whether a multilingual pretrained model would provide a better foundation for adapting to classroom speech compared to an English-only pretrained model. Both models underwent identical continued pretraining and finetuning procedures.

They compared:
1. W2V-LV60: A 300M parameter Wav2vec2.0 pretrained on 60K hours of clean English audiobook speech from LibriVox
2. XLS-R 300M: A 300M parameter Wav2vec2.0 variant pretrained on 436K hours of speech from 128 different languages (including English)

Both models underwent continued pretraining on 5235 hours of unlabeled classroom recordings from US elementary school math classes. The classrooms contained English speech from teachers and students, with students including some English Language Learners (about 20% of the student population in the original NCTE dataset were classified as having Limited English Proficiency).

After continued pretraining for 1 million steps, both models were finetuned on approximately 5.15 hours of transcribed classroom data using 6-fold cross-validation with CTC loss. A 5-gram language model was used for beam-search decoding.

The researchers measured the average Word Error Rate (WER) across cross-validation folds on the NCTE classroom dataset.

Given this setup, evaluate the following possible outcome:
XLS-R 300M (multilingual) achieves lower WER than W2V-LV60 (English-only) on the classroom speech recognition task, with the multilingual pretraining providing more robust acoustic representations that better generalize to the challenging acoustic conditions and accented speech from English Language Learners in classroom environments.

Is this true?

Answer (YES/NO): NO